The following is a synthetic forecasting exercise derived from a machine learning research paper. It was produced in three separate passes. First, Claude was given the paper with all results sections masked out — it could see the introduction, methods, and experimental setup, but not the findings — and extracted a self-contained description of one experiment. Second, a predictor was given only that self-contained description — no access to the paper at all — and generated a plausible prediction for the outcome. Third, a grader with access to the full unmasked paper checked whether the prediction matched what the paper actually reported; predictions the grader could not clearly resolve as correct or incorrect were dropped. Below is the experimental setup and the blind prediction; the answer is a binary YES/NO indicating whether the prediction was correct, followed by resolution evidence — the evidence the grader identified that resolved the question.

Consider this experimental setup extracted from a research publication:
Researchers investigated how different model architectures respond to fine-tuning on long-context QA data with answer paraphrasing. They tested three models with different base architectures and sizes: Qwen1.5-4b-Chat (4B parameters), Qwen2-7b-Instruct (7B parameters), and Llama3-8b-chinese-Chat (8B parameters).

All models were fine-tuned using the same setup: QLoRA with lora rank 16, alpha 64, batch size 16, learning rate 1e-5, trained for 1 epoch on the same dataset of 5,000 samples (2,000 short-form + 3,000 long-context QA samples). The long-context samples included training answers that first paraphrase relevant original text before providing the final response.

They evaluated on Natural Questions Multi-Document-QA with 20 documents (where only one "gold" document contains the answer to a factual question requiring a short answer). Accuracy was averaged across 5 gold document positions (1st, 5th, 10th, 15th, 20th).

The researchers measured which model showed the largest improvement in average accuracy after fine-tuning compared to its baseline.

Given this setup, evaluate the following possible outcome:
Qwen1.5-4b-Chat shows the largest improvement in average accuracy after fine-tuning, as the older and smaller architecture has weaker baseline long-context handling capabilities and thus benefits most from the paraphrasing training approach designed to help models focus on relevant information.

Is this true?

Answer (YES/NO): YES